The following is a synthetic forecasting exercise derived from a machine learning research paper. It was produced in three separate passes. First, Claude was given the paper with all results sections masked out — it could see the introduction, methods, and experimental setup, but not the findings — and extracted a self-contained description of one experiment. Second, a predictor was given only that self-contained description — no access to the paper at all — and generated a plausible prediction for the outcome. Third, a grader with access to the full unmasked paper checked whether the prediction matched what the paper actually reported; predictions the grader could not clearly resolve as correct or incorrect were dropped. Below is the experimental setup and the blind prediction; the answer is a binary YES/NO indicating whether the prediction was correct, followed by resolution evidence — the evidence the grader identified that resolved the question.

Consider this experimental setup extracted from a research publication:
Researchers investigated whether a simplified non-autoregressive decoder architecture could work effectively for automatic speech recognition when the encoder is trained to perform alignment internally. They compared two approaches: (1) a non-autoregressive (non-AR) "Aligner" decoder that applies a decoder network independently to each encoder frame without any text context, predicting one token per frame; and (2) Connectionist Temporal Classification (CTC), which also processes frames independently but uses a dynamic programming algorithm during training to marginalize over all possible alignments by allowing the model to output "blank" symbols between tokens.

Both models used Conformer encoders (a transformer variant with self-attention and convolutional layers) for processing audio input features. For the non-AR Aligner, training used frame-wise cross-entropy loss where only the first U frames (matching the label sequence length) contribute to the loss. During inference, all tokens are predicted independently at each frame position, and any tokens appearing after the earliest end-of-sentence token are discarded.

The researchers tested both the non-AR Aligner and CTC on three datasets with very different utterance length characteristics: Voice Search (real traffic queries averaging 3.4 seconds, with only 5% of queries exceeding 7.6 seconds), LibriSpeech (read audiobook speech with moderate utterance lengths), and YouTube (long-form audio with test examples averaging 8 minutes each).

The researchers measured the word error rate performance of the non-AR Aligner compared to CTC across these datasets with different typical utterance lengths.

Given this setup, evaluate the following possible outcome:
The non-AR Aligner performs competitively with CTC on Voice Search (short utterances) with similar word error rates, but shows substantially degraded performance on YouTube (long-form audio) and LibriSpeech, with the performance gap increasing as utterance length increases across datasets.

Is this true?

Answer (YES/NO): YES